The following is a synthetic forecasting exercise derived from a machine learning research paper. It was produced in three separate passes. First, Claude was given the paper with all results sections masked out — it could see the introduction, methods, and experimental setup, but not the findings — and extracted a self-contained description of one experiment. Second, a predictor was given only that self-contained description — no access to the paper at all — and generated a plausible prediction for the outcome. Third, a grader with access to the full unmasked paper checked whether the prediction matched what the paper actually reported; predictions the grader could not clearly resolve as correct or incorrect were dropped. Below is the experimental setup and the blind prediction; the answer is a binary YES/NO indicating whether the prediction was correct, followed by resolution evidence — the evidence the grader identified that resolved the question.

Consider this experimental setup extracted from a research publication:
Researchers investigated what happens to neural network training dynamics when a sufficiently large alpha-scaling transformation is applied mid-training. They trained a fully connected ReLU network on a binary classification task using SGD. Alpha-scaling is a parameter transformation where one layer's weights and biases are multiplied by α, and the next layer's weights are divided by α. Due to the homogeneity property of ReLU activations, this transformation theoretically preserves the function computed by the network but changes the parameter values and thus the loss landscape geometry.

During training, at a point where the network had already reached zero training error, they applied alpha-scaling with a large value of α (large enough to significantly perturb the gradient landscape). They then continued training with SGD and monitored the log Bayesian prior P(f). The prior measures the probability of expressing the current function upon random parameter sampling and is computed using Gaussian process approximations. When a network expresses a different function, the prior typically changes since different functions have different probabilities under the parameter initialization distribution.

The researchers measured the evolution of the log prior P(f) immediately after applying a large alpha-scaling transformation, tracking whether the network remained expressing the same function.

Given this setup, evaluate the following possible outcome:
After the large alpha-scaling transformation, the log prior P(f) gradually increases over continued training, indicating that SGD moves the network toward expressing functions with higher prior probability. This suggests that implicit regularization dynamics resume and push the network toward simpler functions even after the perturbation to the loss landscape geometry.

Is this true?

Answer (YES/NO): NO